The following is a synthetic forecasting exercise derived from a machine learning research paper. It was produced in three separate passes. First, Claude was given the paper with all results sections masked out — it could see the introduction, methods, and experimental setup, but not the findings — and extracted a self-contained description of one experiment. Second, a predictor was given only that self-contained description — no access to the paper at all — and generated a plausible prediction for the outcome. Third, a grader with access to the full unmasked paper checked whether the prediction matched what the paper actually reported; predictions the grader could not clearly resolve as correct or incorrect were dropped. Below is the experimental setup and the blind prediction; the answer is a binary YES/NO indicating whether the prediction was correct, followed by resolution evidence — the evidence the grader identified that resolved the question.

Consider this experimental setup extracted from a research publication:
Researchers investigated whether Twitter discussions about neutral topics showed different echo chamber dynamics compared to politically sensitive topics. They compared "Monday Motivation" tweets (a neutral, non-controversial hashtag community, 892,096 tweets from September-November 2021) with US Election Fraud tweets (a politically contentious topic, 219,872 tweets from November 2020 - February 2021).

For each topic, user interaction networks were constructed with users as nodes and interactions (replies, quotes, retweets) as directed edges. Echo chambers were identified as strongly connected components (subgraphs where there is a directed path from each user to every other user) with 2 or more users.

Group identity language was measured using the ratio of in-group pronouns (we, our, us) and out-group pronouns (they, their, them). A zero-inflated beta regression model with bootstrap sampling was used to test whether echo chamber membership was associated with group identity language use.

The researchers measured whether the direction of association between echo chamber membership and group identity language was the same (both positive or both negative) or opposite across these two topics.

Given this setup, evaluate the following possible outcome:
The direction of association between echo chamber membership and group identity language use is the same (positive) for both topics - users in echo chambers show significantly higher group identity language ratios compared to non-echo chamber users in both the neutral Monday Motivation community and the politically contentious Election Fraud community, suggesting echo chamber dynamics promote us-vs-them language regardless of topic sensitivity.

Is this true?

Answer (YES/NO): NO